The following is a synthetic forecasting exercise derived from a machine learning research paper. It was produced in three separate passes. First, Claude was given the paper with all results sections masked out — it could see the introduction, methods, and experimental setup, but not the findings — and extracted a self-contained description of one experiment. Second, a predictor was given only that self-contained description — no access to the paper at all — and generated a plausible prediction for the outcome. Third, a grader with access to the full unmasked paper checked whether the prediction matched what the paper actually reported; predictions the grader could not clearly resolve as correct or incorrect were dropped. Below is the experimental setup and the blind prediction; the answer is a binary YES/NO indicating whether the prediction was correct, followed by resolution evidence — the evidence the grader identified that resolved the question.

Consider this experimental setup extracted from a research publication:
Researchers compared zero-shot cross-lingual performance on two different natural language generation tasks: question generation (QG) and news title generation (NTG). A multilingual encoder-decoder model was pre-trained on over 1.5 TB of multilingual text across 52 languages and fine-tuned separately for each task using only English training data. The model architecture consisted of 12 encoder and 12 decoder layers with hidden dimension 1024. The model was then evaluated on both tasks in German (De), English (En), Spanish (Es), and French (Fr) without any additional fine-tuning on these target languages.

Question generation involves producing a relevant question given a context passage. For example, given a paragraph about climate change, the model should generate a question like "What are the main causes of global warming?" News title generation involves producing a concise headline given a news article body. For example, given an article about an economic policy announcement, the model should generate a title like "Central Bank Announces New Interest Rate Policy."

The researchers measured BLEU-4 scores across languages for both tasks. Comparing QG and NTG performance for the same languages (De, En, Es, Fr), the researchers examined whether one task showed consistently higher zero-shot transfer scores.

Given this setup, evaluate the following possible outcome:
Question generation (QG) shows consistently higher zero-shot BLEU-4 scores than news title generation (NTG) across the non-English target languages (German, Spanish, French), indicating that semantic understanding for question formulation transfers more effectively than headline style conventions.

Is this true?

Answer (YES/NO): NO